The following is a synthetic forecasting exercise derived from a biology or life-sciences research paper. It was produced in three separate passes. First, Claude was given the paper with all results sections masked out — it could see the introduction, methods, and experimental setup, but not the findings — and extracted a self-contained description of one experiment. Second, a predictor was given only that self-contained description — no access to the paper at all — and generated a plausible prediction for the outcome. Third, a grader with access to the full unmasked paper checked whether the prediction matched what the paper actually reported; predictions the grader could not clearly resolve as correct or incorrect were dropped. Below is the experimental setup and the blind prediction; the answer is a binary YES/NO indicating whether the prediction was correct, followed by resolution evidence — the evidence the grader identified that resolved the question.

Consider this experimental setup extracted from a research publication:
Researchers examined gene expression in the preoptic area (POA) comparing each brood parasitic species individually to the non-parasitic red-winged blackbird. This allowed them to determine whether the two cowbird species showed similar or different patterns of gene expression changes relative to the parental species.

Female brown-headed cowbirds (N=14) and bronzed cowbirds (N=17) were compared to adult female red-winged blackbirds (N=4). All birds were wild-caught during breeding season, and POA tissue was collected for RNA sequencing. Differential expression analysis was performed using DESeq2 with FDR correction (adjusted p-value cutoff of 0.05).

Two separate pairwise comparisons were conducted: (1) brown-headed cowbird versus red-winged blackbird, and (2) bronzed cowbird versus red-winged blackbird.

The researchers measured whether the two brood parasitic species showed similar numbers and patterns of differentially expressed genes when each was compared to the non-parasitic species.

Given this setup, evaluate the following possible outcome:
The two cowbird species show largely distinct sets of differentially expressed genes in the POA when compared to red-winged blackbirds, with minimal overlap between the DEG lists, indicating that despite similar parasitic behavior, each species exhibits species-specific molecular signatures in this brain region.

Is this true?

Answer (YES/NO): NO